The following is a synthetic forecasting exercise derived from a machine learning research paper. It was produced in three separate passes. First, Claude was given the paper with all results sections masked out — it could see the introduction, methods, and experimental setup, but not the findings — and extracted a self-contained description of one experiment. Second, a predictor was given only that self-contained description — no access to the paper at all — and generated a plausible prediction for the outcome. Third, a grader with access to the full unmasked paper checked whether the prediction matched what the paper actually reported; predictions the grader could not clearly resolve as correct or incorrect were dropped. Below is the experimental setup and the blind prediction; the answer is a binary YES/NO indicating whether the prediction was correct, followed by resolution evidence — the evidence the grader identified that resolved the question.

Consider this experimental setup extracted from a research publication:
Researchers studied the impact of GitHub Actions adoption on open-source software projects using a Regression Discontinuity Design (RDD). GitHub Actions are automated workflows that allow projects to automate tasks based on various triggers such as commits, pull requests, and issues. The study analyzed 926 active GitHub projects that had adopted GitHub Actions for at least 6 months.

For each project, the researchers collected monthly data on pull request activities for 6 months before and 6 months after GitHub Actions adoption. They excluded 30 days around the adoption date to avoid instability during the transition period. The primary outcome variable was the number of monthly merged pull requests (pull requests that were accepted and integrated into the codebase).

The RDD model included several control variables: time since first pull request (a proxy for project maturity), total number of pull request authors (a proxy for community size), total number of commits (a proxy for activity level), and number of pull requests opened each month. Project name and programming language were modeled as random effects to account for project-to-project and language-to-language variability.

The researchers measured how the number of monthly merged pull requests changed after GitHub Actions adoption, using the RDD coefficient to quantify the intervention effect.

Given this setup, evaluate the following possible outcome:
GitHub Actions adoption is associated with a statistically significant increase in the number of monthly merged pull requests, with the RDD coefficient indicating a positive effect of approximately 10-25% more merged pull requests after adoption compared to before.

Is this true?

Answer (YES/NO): NO